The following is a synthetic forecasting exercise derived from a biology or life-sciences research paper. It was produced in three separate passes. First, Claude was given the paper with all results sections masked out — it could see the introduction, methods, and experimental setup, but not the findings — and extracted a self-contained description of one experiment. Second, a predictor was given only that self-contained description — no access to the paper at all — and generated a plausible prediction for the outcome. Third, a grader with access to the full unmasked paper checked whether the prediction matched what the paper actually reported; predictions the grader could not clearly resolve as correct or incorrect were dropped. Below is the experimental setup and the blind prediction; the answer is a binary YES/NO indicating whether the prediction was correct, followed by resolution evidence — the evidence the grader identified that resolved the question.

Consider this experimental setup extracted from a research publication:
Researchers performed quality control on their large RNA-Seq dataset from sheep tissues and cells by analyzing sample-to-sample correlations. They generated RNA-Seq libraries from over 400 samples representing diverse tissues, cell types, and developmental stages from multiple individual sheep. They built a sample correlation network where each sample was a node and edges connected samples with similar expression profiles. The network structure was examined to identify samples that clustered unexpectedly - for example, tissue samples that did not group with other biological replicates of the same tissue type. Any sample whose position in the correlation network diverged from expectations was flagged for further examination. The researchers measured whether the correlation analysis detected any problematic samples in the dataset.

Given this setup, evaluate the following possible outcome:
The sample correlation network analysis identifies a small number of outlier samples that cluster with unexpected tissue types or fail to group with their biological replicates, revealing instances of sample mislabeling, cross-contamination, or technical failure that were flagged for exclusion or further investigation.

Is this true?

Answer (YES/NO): YES